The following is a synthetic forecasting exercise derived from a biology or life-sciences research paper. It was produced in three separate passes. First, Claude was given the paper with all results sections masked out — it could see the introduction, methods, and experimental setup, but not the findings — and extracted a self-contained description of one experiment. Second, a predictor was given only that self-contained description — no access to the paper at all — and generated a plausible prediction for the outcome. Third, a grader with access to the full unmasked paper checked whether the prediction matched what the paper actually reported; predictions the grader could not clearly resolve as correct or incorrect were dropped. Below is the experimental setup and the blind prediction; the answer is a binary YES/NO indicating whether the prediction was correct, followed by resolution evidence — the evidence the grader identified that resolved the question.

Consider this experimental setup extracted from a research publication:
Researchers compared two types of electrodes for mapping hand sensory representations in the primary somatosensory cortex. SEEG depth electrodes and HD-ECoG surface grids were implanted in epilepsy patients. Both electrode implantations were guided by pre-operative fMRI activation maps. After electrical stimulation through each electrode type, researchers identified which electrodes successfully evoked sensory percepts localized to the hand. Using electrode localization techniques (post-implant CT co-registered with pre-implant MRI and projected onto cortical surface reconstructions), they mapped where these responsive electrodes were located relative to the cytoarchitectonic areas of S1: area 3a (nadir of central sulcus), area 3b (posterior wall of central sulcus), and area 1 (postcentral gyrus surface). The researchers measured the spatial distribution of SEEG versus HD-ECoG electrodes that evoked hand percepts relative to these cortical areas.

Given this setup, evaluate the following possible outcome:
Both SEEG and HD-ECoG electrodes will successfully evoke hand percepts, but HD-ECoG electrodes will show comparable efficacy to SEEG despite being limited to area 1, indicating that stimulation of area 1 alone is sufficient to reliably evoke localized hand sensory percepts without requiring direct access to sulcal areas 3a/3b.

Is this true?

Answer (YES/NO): NO